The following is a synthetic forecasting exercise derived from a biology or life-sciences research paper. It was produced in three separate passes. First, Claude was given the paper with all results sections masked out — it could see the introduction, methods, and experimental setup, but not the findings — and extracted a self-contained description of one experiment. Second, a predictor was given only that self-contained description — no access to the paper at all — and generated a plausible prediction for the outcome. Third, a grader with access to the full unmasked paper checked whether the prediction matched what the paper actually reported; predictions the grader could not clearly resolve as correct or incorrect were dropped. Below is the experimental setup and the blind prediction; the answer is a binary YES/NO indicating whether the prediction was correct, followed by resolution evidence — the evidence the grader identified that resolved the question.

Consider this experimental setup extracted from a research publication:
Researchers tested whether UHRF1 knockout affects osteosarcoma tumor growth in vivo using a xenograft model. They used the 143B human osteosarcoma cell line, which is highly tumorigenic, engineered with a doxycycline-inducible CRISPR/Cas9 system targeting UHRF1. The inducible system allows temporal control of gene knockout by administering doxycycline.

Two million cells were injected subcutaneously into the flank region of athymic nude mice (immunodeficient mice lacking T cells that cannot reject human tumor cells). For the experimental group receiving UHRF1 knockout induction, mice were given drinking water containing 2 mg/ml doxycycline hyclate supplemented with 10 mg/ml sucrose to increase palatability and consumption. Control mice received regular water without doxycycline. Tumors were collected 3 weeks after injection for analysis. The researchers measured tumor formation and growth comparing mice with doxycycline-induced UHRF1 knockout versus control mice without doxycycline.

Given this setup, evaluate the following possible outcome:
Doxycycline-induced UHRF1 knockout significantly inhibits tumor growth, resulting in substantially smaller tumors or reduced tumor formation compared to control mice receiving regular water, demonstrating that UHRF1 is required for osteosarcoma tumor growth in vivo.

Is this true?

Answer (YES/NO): YES